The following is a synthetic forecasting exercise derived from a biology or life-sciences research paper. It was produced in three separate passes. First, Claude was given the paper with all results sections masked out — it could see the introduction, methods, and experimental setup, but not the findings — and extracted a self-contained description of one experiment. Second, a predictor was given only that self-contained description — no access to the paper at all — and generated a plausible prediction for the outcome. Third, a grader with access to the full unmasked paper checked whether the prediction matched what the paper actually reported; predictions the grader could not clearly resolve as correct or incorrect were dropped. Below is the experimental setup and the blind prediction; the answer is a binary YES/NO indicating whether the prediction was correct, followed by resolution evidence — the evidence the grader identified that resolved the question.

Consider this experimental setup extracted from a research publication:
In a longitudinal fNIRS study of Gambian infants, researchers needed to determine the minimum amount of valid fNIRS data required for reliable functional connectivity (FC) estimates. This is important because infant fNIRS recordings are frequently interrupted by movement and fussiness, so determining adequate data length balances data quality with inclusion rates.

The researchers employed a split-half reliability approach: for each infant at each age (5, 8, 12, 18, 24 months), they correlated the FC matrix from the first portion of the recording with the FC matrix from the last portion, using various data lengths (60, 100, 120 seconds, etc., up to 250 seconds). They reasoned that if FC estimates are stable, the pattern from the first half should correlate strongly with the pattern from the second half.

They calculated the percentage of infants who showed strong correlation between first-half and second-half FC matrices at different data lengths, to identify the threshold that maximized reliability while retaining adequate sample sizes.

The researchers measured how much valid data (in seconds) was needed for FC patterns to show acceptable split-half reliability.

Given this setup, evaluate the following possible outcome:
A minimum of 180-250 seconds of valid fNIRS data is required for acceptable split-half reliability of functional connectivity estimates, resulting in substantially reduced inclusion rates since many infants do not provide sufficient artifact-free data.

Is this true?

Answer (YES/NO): NO